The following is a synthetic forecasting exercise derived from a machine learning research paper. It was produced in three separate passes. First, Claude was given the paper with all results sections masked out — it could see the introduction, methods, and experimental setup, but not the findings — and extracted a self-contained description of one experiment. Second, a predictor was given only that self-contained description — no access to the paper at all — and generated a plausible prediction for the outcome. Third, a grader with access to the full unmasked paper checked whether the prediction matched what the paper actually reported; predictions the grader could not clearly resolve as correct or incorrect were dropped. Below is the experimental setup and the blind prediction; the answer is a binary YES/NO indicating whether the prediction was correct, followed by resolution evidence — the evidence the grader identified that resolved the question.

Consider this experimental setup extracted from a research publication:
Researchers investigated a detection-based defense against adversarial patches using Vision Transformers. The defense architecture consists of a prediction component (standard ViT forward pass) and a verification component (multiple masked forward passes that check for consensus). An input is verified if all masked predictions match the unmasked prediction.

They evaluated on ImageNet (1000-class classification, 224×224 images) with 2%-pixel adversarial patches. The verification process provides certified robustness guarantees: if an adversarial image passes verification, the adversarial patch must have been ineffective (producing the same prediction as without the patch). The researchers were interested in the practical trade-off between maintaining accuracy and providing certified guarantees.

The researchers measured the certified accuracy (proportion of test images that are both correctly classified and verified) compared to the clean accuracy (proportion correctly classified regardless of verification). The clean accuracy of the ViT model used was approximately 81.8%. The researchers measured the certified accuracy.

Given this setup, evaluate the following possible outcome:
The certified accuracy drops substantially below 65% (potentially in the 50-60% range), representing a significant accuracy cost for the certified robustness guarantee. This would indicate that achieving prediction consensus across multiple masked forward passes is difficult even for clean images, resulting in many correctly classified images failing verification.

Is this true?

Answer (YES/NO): NO